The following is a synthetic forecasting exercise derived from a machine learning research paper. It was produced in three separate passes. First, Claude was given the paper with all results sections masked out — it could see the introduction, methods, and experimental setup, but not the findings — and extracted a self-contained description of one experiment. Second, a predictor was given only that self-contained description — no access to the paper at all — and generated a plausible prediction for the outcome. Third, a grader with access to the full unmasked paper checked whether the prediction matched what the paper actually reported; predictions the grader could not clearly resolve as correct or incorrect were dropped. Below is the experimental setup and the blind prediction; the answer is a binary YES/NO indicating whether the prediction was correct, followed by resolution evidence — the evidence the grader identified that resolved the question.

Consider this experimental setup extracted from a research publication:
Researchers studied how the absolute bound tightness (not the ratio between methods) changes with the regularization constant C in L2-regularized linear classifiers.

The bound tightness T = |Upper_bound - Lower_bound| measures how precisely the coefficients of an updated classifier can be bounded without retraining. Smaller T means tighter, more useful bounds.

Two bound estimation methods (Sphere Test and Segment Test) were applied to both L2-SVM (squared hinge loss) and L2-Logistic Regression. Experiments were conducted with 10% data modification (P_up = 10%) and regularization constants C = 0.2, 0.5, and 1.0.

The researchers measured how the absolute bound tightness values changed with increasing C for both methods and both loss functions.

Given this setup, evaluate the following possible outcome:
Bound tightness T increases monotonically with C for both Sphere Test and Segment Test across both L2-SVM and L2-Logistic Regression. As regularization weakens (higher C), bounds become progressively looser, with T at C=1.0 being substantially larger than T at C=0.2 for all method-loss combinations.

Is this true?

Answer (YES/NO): NO